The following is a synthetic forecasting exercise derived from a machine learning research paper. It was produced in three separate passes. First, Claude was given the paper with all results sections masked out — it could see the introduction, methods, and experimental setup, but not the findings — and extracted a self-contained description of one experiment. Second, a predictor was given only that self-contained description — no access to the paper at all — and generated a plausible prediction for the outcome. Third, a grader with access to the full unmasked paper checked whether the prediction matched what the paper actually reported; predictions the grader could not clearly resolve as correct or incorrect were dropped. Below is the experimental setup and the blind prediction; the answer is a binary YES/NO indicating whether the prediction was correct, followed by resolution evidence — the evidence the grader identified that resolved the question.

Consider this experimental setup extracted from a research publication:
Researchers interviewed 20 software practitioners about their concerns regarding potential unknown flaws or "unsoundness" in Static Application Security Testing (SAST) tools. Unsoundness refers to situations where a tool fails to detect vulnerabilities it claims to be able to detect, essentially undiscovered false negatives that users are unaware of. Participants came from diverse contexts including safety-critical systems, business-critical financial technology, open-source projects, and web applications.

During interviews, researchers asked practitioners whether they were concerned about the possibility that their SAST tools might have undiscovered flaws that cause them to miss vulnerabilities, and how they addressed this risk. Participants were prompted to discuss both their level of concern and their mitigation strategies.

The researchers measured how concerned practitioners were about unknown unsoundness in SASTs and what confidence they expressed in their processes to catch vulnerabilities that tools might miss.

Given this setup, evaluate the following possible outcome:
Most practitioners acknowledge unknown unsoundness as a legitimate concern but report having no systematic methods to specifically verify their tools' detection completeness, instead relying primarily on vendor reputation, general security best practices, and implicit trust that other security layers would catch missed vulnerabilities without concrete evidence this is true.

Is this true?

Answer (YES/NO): NO